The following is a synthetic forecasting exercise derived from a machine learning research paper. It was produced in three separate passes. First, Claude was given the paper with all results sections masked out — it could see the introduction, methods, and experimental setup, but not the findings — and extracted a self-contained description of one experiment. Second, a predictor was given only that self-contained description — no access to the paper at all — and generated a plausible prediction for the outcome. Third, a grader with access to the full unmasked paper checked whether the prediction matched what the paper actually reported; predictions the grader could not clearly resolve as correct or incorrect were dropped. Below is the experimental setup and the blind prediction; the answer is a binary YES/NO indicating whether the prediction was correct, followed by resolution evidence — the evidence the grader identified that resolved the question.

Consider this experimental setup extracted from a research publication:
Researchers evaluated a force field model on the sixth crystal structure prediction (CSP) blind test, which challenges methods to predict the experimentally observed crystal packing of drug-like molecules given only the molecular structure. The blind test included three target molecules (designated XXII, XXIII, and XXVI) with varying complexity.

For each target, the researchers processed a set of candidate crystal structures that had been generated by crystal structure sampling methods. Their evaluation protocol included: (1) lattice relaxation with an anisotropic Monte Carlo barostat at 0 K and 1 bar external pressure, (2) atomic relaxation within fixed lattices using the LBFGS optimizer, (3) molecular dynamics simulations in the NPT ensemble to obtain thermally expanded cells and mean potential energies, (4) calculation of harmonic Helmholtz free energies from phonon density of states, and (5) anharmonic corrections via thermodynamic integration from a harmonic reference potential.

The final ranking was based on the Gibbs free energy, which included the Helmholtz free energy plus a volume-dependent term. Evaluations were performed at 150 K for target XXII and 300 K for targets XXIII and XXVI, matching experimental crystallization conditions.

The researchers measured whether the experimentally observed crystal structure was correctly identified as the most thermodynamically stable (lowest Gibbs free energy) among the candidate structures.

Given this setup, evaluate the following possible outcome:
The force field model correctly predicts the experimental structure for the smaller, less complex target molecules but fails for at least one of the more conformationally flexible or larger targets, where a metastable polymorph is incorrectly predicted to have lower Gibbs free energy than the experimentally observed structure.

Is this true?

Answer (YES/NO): NO